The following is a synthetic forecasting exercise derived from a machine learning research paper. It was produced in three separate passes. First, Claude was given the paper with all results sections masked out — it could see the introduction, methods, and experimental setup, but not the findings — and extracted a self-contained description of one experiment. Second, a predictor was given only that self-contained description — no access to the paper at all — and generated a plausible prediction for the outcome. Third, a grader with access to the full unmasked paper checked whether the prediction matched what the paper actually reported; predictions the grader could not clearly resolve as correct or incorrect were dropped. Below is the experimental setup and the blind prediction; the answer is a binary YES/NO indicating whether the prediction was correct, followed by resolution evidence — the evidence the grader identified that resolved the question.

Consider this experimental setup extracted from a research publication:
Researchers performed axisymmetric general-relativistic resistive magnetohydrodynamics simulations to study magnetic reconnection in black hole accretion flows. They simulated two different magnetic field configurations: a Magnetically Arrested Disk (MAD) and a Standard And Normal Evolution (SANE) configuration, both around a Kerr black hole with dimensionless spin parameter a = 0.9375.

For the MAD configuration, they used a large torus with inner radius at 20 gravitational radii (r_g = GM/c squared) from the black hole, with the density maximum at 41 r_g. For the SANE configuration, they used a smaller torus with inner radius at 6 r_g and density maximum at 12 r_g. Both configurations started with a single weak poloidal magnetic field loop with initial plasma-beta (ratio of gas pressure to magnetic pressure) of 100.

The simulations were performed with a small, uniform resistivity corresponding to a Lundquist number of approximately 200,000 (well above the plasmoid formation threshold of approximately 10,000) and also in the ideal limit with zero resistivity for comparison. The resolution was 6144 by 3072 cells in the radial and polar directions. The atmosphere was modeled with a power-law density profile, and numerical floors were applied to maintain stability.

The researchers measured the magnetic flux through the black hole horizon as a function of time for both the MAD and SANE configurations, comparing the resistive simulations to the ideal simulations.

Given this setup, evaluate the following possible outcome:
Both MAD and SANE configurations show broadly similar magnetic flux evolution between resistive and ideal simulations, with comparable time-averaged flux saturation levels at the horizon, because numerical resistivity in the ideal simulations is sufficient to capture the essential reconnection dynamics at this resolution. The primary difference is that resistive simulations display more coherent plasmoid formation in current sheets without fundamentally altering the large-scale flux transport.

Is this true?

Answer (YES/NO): YES